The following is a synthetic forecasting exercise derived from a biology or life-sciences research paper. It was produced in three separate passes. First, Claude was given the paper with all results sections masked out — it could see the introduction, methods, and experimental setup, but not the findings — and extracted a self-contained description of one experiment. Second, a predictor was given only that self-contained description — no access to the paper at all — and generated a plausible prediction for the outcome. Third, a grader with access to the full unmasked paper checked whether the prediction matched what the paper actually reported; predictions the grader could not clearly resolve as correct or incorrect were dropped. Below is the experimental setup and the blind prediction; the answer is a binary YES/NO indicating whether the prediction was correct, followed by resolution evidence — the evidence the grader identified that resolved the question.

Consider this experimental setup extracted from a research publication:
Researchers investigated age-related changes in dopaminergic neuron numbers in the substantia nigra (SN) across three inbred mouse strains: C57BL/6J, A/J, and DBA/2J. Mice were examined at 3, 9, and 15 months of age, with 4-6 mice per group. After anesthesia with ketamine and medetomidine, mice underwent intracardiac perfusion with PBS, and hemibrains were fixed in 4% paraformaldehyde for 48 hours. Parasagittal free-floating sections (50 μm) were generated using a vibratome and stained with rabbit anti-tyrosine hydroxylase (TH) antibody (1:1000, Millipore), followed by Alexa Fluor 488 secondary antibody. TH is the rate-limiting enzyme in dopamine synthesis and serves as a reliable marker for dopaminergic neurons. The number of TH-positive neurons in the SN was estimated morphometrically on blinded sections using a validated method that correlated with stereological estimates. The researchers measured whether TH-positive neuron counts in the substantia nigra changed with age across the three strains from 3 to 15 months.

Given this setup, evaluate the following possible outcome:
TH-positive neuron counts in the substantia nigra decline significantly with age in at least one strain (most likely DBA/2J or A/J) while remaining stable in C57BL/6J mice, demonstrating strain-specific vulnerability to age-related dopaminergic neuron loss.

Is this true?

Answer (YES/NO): NO